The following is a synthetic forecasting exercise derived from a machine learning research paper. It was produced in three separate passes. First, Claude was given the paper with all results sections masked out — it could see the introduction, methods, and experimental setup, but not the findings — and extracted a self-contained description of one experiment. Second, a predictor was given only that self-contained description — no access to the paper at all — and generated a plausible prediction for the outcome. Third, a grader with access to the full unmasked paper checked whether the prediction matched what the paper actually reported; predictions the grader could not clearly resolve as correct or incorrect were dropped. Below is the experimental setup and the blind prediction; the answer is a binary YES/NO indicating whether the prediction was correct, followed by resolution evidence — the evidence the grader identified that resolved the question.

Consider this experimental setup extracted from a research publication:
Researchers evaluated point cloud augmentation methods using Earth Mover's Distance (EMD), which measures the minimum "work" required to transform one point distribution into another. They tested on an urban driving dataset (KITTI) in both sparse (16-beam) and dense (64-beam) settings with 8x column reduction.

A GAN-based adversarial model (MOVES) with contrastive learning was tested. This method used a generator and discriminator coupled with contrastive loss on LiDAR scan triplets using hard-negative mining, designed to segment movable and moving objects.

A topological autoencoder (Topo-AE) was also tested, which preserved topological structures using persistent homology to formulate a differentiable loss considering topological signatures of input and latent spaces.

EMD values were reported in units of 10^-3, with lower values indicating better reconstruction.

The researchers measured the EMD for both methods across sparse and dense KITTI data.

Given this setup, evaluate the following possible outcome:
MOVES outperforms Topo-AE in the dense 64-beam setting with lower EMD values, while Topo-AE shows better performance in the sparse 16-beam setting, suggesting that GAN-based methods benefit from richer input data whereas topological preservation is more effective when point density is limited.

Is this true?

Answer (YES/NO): NO